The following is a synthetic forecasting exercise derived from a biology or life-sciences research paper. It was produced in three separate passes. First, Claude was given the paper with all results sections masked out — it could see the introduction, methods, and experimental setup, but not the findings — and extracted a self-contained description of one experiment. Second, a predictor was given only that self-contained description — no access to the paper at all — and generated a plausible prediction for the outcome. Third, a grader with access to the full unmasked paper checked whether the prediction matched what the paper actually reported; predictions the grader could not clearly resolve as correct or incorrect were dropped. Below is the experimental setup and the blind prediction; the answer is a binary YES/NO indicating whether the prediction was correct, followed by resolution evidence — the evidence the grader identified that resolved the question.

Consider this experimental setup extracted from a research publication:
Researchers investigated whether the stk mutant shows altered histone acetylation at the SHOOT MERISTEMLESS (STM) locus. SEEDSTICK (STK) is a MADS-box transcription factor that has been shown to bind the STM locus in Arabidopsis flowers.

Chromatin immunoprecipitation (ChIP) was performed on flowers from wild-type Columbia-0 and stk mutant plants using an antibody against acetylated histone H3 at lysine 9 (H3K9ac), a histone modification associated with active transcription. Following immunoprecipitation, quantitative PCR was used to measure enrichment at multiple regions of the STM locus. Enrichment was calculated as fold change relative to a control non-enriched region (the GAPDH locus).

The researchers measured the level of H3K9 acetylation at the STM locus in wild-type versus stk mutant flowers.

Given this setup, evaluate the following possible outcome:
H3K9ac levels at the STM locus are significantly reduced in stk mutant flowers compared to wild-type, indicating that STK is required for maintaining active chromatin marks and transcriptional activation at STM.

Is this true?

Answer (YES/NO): NO